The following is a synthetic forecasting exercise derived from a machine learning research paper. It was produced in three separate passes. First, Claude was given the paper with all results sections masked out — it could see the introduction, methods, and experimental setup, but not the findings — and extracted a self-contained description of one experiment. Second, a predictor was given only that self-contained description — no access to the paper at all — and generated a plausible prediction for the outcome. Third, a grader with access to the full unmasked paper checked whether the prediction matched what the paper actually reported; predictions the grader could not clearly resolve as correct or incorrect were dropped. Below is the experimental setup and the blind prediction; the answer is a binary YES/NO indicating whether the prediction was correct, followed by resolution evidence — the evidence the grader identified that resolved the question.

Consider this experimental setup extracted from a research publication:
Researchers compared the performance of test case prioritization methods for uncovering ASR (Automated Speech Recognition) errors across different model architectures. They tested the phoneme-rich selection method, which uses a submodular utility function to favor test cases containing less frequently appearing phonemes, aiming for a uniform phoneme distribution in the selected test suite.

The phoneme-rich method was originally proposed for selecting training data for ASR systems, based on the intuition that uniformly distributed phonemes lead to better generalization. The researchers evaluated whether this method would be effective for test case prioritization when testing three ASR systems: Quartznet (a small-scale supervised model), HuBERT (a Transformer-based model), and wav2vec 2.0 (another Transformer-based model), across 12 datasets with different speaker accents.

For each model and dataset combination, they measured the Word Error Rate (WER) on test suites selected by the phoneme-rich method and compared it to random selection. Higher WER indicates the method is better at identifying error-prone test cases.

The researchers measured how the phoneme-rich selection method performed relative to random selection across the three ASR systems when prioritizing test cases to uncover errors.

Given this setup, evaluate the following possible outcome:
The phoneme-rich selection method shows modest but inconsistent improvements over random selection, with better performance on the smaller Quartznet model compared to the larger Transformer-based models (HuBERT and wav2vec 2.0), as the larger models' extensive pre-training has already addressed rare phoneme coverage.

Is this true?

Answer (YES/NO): NO